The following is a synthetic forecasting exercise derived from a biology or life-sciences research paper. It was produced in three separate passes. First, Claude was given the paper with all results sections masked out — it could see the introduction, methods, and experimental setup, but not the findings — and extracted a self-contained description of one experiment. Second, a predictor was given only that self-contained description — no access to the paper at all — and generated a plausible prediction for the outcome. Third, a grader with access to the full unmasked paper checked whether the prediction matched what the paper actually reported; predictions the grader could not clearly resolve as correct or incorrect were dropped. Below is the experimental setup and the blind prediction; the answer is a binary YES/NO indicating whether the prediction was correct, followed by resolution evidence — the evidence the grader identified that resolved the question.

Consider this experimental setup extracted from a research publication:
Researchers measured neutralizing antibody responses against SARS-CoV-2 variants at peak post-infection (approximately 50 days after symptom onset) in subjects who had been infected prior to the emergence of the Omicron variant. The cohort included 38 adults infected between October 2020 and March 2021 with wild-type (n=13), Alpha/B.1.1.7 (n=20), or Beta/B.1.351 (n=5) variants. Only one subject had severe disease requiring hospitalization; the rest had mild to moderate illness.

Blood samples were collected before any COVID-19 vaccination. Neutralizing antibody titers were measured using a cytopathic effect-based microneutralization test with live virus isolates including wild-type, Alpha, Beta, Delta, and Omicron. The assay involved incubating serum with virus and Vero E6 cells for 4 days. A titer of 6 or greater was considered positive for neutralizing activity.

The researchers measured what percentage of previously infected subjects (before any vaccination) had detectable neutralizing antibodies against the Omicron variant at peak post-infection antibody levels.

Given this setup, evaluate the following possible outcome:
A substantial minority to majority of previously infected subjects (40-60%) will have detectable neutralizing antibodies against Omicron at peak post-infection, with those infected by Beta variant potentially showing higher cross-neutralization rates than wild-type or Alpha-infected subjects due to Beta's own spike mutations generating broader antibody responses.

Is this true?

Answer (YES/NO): NO